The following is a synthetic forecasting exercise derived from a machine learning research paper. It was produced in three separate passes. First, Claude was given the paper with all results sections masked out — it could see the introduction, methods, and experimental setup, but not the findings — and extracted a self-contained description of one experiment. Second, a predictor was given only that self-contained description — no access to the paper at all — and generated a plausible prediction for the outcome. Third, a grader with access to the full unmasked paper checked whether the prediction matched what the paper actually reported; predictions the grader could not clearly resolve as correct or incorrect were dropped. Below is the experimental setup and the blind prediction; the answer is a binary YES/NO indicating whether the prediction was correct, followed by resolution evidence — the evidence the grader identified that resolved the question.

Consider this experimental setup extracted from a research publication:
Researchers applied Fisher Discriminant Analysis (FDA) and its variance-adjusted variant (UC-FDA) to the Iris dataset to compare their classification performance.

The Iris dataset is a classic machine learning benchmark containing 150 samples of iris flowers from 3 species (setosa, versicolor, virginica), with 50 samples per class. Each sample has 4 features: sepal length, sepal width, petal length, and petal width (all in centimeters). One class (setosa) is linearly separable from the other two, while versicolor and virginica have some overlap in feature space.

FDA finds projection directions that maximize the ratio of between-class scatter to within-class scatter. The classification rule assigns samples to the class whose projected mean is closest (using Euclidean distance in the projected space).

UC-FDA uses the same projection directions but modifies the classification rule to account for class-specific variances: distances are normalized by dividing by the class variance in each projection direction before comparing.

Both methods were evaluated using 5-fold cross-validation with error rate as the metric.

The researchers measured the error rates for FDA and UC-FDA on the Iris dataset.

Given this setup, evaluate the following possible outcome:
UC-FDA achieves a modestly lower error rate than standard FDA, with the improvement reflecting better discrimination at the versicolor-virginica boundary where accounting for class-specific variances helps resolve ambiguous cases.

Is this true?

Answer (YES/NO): NO